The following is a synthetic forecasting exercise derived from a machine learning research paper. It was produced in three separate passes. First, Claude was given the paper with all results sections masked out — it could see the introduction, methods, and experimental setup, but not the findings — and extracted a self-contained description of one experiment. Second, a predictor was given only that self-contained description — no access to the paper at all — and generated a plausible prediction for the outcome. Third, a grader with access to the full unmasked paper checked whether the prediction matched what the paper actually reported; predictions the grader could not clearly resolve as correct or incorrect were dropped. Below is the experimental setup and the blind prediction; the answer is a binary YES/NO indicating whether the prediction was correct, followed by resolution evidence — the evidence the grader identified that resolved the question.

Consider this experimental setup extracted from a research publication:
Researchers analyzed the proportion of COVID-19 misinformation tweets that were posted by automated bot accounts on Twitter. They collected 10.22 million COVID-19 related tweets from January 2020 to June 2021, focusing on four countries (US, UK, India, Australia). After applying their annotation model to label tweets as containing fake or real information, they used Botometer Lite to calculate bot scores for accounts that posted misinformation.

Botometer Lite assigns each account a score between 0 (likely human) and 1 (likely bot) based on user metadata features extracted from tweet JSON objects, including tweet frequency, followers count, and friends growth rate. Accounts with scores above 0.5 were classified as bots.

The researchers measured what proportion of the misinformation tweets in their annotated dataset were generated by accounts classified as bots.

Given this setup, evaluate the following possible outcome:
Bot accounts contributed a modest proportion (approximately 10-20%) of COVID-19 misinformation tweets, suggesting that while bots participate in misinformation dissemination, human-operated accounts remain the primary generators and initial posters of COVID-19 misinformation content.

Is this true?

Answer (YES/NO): YES